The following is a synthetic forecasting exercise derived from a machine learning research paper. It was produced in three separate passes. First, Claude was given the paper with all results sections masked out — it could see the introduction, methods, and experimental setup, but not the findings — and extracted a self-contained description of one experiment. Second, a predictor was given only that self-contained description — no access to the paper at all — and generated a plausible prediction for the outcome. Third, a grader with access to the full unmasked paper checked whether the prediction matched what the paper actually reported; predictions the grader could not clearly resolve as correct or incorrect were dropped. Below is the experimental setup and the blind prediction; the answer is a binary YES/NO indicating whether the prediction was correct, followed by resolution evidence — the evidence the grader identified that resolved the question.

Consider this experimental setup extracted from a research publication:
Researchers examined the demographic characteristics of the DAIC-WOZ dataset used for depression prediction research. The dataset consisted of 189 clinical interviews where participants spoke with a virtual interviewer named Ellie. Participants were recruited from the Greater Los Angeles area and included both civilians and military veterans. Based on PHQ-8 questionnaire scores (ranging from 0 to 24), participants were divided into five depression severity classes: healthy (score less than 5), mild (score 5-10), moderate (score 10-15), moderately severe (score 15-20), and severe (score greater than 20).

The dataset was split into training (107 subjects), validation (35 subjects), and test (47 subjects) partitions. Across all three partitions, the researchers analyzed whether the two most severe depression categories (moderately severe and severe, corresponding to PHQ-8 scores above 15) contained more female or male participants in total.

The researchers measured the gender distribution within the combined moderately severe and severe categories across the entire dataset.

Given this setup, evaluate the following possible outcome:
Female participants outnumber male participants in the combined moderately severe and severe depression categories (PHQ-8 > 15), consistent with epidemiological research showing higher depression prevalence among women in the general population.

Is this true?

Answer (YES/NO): YES